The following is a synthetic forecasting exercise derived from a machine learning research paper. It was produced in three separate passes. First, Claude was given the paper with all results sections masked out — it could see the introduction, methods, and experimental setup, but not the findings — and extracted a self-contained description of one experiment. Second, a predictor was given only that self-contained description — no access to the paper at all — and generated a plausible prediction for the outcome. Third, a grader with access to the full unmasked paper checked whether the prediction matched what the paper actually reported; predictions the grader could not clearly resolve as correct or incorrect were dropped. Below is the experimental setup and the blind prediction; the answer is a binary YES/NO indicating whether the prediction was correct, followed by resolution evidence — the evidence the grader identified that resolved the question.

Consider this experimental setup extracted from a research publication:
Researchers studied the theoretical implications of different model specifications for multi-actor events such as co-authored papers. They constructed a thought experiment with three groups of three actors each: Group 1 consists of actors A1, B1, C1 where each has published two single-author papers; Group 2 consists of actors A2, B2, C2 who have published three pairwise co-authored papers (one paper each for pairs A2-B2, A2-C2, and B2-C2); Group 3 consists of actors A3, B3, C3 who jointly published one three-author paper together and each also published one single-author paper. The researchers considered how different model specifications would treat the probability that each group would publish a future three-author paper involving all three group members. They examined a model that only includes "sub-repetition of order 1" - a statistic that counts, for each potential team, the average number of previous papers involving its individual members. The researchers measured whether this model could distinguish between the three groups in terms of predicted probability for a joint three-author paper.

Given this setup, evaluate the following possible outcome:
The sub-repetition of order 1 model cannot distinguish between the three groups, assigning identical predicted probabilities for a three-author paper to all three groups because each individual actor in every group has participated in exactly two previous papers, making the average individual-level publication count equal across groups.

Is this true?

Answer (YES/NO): YES